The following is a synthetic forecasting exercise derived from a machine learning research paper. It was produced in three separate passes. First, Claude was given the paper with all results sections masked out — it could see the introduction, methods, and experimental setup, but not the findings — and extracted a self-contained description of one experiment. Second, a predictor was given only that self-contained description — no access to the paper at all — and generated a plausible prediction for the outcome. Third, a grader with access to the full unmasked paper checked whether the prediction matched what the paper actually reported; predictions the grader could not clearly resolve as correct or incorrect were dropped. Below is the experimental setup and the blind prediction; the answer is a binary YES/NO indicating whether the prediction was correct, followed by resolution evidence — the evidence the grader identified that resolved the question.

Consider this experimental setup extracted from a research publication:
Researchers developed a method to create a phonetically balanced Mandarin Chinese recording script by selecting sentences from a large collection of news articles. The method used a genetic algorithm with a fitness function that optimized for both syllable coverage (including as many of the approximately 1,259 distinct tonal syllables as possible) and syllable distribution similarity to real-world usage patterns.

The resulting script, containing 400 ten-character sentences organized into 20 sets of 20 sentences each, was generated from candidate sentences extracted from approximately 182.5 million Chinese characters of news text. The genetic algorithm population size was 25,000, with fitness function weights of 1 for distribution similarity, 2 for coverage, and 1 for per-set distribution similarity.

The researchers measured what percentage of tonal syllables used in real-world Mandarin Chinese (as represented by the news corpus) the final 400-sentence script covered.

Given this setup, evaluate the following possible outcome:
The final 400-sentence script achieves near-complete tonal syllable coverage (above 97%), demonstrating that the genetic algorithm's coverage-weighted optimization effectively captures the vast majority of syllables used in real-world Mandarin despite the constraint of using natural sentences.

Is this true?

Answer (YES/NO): NO